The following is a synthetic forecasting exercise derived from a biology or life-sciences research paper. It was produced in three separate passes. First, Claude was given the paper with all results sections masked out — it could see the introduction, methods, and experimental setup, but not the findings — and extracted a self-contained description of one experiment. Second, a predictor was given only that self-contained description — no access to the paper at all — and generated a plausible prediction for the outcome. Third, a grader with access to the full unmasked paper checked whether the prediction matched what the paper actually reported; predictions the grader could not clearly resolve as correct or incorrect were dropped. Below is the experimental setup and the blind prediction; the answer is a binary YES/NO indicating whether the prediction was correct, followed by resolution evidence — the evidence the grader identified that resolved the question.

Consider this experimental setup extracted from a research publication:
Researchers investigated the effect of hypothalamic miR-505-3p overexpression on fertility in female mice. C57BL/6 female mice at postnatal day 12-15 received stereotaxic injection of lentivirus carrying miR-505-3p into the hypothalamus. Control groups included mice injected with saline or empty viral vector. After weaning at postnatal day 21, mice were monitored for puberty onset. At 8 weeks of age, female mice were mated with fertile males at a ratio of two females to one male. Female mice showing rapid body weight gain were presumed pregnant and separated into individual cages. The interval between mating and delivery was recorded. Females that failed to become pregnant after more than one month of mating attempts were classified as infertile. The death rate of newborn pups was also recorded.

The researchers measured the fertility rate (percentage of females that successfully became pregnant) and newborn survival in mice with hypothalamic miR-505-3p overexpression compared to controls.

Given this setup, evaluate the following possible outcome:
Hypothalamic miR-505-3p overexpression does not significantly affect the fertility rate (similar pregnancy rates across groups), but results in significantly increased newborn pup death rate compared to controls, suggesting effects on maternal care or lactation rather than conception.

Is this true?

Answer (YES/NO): NO